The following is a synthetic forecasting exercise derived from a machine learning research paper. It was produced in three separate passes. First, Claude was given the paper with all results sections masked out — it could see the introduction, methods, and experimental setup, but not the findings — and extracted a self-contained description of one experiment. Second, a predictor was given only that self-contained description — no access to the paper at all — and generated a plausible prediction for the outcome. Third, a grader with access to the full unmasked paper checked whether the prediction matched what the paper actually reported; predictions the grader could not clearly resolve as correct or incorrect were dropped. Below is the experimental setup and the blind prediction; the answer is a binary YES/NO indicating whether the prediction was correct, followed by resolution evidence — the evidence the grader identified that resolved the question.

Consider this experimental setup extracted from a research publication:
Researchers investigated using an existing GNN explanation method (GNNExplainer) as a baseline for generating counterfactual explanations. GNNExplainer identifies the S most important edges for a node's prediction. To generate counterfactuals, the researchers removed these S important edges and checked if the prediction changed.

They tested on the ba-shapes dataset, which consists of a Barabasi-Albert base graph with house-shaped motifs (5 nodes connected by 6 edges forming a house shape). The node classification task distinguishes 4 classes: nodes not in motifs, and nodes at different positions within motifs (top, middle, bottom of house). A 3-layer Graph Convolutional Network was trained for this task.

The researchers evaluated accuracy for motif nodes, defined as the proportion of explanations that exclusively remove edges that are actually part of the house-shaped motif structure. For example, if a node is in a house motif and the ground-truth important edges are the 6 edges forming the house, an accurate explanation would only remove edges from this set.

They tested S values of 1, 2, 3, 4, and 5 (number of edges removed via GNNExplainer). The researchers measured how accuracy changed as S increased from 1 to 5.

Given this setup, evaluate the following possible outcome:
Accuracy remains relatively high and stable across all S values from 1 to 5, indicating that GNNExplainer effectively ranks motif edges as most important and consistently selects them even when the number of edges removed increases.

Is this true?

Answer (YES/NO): NO